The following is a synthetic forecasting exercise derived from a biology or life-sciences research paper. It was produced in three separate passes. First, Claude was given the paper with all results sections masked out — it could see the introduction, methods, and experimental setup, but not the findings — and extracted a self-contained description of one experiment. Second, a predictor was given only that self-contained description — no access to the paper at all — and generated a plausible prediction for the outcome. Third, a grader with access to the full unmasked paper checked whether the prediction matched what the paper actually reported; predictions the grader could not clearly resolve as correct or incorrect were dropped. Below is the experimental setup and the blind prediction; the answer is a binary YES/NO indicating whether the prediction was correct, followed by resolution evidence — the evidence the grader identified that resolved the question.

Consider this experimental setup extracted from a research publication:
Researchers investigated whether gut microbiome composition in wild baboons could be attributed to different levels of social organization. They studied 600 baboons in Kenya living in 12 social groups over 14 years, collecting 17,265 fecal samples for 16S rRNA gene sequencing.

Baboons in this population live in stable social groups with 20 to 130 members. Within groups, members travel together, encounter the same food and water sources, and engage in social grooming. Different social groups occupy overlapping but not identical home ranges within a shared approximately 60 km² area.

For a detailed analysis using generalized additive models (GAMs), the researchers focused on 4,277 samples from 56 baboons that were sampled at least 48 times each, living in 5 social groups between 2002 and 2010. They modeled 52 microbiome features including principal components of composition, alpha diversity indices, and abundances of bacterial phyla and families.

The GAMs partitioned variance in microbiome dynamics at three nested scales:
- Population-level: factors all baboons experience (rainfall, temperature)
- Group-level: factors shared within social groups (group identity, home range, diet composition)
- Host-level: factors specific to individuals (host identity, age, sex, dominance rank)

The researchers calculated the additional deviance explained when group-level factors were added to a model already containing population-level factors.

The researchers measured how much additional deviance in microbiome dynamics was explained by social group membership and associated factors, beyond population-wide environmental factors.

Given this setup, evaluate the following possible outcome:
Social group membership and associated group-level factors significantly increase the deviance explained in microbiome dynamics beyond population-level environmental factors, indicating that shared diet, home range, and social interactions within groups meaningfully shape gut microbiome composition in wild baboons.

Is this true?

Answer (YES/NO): YES